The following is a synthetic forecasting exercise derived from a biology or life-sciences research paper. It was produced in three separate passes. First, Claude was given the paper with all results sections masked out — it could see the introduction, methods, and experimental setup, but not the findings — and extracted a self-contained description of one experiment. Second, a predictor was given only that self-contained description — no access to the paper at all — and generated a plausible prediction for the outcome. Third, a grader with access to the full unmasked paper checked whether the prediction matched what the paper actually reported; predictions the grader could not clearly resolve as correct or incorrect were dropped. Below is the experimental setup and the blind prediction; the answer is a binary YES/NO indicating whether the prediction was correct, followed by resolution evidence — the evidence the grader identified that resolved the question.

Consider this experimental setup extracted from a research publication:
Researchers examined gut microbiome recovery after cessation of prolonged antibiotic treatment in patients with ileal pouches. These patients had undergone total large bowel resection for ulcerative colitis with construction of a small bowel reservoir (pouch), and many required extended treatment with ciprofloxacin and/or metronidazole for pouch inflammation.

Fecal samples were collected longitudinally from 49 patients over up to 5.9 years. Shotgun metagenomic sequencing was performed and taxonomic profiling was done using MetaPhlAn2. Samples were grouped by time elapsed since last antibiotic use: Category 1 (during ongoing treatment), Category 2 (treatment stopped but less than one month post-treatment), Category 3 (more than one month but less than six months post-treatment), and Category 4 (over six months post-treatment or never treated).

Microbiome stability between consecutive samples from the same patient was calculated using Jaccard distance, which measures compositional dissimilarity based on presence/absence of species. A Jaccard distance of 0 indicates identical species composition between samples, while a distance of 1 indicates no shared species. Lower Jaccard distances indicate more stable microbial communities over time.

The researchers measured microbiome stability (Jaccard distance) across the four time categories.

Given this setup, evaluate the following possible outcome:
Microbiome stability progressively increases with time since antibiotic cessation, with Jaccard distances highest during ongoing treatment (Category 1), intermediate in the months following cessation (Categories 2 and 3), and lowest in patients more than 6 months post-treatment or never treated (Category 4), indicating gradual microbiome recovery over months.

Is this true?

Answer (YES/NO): NO